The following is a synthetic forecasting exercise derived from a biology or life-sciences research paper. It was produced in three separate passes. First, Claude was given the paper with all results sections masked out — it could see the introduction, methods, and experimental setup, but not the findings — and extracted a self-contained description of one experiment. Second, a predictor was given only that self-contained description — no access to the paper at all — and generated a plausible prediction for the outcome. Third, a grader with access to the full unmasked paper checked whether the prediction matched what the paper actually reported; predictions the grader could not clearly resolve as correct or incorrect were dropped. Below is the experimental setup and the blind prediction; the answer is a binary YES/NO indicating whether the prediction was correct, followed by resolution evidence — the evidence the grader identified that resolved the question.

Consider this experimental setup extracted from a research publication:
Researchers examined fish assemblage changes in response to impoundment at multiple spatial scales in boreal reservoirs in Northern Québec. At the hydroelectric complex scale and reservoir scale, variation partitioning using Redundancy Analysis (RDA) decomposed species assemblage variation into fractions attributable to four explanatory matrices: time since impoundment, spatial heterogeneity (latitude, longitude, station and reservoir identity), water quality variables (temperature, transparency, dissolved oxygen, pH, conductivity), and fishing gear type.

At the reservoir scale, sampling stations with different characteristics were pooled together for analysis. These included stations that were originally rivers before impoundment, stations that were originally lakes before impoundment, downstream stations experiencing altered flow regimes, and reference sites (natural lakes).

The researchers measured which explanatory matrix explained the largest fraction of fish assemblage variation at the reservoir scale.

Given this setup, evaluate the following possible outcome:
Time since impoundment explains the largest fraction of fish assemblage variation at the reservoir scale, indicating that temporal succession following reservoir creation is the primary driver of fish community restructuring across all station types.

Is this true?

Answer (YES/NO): NO